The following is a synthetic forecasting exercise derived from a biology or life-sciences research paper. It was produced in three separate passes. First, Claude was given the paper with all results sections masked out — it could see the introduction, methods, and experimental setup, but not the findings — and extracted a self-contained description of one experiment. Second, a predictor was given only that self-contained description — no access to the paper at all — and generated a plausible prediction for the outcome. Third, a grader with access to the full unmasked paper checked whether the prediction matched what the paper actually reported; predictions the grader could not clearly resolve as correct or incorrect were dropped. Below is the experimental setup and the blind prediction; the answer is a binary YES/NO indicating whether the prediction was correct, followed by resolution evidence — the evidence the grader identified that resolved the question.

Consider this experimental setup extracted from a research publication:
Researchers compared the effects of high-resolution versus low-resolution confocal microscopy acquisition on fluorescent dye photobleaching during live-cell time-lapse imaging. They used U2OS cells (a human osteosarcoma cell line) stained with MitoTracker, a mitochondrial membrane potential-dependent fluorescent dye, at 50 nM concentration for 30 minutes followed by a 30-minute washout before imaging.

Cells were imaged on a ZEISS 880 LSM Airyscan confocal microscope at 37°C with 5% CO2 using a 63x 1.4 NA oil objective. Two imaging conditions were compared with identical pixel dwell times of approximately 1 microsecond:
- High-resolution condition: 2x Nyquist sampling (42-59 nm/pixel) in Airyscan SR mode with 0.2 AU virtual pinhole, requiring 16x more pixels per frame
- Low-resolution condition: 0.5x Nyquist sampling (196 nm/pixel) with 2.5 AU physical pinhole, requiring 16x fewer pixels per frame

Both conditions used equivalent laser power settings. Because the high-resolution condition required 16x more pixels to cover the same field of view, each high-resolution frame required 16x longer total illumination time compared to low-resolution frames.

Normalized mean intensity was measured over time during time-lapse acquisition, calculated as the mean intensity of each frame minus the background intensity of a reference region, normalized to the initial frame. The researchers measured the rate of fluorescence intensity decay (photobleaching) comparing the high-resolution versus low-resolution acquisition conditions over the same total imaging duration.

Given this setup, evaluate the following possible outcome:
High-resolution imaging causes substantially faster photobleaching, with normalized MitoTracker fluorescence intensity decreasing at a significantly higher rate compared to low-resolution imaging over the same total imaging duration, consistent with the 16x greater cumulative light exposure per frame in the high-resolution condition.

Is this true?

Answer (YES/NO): YES